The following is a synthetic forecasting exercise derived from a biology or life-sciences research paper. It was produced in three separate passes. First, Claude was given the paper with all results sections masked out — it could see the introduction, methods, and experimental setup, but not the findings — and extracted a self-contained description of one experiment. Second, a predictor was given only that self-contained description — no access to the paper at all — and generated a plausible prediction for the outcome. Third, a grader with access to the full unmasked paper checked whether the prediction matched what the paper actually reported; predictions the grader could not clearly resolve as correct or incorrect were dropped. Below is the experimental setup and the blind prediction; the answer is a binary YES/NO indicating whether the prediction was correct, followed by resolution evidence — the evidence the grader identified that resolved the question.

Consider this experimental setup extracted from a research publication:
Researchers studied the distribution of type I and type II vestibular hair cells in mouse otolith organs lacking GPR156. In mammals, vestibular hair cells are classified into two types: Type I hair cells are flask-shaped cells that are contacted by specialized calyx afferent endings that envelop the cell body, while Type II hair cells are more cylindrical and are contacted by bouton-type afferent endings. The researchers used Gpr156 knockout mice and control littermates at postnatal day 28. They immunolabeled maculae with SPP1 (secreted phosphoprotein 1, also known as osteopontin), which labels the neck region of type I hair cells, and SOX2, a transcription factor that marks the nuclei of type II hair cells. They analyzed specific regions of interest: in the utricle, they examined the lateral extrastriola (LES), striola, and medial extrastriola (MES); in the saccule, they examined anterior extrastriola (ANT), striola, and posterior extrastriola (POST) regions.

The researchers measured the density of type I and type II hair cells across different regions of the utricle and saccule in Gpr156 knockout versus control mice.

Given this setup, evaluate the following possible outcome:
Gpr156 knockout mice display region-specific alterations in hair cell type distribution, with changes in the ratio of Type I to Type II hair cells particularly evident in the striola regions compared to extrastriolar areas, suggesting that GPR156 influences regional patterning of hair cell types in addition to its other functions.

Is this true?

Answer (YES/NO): NO